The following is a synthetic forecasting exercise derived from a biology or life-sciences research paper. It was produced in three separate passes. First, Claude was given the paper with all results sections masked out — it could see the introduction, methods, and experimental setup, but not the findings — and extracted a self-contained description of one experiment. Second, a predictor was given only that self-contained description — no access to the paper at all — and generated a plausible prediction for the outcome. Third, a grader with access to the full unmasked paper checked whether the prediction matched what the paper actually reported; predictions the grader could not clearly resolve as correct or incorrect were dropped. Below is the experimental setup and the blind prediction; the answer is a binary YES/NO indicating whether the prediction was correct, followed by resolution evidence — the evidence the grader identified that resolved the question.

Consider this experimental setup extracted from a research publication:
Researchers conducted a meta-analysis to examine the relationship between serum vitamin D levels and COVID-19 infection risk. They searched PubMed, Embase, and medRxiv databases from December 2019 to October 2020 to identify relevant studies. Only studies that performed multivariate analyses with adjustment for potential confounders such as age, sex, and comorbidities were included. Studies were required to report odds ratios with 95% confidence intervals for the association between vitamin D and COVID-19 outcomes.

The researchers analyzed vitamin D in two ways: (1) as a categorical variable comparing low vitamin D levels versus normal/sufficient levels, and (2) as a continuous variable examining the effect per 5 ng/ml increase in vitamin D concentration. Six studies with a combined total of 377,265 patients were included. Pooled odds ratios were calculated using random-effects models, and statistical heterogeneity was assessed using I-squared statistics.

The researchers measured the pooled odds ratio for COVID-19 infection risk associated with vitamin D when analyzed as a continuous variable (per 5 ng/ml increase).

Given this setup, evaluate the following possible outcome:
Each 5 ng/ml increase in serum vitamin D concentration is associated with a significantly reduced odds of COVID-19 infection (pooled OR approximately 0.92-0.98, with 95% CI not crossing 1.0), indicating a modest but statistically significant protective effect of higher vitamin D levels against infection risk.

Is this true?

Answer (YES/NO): NO